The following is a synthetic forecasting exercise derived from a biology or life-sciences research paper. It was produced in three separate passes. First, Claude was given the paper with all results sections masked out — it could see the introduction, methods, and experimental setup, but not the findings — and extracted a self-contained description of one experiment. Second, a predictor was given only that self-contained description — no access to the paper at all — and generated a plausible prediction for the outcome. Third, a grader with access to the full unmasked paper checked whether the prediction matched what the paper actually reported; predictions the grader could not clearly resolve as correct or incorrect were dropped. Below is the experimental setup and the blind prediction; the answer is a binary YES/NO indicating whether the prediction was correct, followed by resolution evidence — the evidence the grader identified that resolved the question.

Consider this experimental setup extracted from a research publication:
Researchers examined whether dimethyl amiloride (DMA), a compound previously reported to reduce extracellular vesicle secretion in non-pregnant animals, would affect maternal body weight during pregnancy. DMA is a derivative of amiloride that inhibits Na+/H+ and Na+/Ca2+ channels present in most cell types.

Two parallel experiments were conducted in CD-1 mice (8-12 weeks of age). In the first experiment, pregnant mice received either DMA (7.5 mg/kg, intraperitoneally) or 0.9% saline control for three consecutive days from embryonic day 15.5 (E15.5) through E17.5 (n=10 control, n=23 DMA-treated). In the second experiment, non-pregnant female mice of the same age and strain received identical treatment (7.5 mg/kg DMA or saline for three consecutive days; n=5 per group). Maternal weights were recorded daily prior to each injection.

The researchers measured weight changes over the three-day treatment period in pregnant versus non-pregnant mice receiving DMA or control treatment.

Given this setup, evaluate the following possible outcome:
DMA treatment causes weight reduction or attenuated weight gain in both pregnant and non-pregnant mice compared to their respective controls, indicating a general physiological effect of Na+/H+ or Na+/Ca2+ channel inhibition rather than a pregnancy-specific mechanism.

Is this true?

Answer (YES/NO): NO